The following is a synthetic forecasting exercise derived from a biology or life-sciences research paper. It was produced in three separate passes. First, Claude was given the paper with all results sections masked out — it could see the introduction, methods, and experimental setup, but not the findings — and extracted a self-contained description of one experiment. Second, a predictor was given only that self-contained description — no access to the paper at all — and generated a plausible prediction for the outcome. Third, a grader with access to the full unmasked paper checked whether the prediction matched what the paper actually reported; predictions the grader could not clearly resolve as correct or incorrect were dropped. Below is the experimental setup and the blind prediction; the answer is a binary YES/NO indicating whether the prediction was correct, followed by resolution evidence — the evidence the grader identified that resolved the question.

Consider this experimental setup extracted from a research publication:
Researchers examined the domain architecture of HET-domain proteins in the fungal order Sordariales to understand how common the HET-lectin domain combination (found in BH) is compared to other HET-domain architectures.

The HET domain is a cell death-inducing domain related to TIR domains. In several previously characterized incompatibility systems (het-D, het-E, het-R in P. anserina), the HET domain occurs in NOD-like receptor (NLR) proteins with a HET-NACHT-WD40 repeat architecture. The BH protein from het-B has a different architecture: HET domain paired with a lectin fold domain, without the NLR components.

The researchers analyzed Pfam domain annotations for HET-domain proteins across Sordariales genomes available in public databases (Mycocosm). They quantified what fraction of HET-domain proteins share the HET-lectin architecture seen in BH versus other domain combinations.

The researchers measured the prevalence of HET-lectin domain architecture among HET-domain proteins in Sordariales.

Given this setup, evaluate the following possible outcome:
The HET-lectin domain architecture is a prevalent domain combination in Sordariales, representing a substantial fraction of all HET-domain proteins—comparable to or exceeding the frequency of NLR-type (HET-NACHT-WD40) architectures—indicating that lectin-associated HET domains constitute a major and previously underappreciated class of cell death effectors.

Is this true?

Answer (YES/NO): NO